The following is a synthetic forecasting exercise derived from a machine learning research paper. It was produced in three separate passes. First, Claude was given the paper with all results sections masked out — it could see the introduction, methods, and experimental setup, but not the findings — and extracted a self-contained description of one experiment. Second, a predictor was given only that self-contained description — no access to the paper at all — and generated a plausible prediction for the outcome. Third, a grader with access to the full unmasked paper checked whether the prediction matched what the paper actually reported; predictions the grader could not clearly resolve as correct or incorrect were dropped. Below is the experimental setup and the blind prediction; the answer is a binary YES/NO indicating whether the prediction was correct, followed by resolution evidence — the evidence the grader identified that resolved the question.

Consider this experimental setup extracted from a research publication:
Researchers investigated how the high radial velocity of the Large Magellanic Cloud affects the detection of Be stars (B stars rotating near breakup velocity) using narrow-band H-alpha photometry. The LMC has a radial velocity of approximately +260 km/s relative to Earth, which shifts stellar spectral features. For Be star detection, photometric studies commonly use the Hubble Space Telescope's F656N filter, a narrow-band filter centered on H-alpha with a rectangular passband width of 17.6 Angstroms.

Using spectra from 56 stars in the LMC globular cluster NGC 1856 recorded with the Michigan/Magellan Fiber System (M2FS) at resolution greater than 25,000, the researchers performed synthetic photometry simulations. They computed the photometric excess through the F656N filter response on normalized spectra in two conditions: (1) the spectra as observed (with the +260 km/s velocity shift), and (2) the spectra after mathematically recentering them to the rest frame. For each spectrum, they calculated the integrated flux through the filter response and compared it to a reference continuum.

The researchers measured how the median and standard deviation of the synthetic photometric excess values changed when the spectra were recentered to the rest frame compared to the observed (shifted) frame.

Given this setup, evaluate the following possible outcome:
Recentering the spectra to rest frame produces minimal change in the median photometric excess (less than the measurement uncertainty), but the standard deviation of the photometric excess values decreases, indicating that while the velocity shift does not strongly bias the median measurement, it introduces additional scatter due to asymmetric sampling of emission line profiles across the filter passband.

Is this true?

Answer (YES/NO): NO